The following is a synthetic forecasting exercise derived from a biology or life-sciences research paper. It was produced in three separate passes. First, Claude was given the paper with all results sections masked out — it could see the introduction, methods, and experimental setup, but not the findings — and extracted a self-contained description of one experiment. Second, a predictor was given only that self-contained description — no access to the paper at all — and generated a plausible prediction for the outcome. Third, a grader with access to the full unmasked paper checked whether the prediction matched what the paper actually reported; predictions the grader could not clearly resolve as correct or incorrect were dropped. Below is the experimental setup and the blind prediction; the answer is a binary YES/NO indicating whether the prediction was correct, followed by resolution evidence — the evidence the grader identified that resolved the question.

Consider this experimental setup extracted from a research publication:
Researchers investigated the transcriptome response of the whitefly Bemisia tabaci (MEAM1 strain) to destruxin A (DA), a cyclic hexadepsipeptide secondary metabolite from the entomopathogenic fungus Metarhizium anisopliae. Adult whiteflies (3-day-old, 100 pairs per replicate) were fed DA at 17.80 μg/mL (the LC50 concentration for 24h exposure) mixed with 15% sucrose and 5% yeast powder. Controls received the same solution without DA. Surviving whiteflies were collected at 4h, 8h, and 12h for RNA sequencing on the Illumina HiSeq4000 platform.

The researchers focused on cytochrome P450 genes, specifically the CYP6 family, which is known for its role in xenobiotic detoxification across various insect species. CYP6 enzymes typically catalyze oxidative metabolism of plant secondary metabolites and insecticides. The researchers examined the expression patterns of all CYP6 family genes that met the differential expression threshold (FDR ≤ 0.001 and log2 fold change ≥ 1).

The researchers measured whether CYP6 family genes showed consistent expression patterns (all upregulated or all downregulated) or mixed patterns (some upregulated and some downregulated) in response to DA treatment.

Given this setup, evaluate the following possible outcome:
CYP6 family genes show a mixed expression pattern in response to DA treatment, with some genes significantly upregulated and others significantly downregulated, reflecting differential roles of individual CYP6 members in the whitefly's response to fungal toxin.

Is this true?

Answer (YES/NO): YES